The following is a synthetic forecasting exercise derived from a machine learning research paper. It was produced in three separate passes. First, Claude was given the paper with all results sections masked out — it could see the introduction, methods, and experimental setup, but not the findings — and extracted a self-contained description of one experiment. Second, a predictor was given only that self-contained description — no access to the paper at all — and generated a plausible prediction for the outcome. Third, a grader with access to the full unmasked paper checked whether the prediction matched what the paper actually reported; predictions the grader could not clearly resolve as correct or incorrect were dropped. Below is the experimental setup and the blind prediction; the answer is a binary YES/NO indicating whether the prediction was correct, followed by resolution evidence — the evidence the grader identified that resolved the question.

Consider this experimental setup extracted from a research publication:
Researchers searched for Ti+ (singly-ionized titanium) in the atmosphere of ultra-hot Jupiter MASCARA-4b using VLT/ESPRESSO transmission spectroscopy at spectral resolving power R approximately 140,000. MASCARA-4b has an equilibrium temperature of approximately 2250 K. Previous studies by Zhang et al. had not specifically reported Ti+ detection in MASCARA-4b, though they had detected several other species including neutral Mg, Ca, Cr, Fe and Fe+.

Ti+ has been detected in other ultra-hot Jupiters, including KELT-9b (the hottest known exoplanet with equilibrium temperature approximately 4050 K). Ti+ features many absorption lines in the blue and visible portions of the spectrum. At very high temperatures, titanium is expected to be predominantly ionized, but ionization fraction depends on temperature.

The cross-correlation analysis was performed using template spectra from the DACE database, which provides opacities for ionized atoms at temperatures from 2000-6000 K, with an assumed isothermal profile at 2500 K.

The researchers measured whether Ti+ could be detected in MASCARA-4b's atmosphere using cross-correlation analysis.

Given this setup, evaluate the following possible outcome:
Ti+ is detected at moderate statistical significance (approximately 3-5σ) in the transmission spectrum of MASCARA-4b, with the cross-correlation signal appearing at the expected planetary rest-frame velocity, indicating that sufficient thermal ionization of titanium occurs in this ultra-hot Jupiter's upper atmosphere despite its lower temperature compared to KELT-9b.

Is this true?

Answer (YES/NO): NO